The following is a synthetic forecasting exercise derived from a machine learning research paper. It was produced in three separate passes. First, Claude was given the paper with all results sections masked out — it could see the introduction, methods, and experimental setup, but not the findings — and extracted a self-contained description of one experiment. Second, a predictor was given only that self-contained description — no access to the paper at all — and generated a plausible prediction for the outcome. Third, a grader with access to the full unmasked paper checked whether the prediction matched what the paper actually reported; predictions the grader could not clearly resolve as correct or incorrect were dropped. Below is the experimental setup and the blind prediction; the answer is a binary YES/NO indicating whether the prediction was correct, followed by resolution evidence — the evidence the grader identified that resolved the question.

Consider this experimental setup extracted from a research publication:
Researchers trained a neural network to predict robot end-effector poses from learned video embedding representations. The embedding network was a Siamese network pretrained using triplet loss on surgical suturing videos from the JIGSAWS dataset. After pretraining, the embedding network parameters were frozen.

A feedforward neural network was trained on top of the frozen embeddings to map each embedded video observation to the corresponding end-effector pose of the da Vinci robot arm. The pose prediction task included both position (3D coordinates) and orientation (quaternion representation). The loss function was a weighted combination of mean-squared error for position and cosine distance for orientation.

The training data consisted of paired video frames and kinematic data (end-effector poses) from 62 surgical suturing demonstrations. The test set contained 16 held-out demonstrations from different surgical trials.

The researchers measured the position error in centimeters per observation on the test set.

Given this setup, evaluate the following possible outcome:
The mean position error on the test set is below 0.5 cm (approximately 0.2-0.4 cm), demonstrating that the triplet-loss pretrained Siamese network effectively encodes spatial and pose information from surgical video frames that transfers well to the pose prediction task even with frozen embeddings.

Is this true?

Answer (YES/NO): NO